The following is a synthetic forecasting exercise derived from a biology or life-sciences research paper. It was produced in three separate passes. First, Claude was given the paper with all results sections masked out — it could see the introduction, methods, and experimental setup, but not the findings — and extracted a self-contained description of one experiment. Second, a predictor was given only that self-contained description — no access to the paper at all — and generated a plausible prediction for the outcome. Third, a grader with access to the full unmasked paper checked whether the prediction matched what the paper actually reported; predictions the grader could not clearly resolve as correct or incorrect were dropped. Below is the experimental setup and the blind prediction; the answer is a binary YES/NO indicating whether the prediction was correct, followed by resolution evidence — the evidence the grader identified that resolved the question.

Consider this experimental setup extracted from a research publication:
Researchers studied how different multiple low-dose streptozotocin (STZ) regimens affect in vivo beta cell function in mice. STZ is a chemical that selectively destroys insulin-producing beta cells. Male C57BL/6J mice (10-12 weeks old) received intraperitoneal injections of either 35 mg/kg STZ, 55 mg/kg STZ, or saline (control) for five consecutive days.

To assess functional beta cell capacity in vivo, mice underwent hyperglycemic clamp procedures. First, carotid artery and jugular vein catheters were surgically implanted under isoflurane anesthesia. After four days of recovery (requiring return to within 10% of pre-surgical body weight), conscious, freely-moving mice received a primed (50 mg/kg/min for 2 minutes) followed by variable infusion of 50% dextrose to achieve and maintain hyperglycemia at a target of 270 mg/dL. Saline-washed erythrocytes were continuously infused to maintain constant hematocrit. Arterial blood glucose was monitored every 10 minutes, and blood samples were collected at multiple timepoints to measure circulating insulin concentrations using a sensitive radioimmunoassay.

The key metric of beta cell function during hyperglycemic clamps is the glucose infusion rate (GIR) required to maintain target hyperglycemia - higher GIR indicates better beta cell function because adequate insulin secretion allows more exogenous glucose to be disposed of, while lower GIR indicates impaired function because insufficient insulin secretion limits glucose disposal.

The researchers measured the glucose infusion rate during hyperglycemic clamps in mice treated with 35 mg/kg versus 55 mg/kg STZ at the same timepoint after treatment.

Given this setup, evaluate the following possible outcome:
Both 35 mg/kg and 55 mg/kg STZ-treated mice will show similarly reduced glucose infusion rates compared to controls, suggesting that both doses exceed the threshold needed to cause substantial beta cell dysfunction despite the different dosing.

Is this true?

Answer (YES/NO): NO